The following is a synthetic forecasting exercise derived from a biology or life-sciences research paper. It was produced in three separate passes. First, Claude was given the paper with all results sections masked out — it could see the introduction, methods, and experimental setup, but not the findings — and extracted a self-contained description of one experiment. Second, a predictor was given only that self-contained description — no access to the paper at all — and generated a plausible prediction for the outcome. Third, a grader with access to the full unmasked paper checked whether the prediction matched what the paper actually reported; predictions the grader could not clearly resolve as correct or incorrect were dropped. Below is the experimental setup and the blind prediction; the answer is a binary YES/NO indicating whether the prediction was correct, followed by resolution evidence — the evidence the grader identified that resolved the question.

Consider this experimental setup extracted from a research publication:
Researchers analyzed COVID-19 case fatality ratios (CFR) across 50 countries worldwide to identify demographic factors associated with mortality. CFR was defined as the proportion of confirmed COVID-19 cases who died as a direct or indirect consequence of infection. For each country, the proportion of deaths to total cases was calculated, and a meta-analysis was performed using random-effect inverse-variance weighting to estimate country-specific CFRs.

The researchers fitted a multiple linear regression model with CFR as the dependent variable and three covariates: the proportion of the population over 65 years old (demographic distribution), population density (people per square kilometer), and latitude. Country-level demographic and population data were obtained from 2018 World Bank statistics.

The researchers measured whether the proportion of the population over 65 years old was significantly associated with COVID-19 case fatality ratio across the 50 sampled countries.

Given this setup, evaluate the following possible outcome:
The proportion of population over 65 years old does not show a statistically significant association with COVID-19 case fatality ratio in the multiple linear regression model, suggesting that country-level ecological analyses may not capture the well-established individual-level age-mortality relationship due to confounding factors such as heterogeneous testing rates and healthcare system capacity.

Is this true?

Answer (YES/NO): NO